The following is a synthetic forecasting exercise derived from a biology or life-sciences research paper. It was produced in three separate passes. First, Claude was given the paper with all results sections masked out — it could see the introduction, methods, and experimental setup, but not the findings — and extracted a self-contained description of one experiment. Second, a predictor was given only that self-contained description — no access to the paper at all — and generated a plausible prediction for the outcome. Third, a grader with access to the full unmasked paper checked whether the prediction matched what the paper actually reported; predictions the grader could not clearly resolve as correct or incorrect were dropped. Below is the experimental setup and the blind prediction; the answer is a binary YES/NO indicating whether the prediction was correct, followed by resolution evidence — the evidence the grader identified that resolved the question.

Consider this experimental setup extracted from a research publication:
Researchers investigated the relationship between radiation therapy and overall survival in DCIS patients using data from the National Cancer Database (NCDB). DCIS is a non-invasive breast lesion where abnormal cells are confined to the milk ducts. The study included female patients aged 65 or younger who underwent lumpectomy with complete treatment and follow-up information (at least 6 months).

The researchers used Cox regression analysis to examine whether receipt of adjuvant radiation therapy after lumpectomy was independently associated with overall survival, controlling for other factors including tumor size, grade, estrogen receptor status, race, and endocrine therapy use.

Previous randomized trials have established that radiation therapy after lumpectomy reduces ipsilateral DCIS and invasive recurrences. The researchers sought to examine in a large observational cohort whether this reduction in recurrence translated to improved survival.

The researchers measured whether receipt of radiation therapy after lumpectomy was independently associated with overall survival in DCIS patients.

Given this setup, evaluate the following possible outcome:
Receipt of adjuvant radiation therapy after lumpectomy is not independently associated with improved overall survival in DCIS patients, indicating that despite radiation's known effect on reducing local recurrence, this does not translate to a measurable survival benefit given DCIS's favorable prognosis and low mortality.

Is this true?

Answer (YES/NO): NO